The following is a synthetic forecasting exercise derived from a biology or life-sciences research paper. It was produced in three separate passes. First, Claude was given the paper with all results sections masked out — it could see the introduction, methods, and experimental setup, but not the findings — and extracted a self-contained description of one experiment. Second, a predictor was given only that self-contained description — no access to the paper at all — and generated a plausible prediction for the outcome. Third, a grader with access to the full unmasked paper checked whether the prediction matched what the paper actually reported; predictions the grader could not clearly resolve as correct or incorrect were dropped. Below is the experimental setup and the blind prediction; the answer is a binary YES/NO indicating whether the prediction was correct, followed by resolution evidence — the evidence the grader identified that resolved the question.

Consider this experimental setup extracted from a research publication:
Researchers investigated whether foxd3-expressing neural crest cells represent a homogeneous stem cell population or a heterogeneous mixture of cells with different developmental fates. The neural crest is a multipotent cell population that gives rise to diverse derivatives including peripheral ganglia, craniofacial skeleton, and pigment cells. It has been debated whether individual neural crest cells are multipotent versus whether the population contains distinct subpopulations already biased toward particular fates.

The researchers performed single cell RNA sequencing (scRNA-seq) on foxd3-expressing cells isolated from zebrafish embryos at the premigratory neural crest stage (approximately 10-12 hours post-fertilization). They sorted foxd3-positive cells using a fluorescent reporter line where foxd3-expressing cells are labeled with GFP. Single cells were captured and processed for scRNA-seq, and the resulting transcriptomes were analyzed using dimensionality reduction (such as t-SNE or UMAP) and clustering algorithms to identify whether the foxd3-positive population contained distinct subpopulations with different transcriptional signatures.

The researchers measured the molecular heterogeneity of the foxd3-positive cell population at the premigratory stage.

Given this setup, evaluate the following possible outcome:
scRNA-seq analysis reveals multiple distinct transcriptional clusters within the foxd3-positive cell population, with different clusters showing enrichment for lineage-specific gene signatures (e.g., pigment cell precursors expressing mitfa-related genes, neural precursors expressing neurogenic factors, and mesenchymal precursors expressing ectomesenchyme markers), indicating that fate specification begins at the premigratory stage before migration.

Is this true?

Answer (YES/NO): NO